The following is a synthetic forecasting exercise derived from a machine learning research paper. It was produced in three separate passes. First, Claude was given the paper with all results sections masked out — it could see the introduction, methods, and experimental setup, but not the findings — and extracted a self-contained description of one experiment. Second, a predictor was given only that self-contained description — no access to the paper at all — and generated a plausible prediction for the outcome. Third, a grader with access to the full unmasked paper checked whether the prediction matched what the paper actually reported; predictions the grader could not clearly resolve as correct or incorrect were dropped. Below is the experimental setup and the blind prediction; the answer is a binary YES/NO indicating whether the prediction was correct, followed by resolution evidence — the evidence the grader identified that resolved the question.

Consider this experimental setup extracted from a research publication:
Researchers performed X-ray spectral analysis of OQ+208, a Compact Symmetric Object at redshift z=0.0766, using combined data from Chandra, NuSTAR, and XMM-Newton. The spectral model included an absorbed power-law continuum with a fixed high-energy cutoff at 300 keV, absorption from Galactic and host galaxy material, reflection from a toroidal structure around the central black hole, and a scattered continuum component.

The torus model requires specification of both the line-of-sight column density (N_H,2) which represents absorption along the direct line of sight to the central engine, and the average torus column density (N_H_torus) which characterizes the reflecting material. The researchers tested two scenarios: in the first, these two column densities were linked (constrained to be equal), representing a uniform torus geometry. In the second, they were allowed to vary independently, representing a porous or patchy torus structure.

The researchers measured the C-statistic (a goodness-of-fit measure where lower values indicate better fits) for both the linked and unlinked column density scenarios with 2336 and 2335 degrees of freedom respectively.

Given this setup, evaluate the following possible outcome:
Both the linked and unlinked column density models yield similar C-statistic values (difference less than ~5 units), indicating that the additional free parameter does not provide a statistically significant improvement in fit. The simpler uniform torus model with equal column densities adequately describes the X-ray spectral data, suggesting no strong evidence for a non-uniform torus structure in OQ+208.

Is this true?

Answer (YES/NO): NO